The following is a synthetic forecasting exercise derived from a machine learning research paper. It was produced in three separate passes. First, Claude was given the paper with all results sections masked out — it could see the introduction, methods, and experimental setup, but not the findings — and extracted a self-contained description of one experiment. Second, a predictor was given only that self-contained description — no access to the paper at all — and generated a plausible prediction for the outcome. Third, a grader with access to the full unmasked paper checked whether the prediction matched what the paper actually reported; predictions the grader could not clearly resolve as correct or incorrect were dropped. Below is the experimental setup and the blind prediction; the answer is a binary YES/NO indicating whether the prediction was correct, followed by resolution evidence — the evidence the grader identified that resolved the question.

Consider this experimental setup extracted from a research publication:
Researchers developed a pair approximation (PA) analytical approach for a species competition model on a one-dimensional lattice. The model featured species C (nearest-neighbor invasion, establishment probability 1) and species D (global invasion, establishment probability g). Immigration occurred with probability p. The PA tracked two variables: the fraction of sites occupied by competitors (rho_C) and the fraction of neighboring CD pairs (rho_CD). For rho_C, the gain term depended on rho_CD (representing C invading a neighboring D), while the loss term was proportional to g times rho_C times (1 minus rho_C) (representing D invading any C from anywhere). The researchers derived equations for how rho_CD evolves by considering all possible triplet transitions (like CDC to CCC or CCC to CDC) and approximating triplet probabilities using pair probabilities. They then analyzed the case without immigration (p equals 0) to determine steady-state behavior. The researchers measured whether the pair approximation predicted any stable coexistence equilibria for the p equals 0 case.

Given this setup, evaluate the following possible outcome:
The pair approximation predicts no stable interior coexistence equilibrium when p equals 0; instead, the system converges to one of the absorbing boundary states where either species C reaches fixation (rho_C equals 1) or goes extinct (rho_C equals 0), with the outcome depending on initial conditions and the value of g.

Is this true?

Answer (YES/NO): YES